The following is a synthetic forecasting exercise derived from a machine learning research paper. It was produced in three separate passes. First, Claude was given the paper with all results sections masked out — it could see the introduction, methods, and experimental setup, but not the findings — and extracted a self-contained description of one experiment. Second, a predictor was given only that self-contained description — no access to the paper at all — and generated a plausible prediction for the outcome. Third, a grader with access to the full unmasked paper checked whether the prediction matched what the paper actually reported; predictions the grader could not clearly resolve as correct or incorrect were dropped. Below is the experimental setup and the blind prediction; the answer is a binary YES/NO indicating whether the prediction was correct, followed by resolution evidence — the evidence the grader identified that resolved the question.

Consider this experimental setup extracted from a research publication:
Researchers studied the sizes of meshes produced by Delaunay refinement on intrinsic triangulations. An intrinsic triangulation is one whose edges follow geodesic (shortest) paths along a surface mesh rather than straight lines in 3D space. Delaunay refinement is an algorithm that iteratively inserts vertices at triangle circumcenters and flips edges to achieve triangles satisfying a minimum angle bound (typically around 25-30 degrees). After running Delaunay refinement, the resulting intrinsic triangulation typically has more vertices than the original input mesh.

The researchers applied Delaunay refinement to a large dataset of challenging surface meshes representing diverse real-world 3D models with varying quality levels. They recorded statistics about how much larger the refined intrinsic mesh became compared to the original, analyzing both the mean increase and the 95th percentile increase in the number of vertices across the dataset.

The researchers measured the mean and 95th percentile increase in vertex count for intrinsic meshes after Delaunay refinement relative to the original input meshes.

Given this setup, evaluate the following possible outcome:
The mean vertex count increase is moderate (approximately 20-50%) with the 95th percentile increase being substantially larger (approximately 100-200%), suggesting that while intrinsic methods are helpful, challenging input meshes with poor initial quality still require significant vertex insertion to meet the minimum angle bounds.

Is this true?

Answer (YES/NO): NO